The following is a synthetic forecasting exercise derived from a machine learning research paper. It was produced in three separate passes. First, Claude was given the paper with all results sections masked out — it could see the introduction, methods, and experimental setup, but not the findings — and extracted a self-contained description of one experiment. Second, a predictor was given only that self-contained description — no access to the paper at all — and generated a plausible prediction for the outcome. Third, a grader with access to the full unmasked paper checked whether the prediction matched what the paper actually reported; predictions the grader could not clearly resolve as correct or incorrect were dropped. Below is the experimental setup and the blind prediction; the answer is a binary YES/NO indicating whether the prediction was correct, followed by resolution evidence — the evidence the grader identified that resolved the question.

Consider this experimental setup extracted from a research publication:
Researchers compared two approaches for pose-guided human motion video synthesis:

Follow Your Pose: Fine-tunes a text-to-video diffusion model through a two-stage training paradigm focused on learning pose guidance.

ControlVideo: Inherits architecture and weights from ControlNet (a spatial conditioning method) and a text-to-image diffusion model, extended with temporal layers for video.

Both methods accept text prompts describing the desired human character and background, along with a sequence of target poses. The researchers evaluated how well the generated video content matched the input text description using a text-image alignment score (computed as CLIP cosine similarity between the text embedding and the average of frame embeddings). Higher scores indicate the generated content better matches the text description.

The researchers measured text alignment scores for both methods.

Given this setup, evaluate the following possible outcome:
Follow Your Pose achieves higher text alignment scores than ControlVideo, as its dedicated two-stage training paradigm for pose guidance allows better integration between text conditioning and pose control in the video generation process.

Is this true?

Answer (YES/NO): YES